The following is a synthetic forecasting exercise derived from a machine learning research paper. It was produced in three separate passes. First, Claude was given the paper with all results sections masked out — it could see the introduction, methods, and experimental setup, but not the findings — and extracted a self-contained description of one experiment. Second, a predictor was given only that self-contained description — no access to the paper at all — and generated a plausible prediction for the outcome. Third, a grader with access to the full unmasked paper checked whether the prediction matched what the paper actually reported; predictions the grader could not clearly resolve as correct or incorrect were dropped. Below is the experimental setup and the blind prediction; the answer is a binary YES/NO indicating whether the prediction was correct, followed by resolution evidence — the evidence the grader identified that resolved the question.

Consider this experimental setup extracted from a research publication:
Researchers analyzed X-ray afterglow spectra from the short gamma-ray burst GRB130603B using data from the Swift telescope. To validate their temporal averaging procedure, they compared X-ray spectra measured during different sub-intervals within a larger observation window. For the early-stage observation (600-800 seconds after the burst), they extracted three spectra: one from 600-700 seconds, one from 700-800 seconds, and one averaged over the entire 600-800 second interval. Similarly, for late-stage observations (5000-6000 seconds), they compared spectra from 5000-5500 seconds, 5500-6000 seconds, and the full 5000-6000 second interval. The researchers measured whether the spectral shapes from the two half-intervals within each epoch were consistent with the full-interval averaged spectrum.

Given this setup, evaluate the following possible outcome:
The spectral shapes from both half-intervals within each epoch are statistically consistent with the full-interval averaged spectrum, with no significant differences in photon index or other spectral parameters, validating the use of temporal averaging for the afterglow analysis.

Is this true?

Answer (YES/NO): YES